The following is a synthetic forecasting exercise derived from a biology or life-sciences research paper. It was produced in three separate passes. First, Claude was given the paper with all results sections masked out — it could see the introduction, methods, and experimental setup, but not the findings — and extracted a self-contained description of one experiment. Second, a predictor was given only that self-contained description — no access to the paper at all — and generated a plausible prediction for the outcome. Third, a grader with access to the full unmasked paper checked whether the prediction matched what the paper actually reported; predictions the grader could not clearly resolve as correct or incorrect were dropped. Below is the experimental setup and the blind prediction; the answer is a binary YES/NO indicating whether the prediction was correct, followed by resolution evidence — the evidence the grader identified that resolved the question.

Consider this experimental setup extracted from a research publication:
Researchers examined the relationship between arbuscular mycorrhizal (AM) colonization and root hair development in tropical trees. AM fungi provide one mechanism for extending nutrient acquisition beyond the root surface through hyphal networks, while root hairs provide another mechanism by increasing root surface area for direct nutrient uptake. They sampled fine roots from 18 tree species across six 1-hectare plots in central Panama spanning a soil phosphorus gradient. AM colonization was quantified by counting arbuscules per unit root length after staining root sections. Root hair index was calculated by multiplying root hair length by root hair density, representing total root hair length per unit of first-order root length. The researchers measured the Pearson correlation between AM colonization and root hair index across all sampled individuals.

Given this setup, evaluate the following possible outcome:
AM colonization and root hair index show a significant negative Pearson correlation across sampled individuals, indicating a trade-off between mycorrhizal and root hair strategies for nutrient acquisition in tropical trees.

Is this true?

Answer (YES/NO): NO